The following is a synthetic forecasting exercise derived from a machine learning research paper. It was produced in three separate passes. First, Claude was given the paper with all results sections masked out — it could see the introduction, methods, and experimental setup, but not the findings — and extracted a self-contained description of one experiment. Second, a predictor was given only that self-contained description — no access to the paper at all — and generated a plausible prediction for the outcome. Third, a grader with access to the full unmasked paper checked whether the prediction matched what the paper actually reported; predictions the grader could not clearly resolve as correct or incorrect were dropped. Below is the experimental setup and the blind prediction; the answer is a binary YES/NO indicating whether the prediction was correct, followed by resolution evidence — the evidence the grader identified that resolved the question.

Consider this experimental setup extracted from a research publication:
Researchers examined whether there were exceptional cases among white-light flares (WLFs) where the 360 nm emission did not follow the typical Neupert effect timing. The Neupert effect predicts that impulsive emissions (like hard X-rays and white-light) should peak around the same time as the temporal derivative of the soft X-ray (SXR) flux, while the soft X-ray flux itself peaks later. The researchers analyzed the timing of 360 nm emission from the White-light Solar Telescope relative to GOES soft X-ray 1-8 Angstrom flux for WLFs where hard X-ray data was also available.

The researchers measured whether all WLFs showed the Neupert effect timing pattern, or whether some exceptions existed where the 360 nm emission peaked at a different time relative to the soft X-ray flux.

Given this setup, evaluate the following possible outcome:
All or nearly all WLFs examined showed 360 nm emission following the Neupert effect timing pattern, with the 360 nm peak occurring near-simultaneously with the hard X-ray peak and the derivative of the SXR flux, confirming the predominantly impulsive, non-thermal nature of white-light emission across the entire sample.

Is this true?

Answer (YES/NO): NO